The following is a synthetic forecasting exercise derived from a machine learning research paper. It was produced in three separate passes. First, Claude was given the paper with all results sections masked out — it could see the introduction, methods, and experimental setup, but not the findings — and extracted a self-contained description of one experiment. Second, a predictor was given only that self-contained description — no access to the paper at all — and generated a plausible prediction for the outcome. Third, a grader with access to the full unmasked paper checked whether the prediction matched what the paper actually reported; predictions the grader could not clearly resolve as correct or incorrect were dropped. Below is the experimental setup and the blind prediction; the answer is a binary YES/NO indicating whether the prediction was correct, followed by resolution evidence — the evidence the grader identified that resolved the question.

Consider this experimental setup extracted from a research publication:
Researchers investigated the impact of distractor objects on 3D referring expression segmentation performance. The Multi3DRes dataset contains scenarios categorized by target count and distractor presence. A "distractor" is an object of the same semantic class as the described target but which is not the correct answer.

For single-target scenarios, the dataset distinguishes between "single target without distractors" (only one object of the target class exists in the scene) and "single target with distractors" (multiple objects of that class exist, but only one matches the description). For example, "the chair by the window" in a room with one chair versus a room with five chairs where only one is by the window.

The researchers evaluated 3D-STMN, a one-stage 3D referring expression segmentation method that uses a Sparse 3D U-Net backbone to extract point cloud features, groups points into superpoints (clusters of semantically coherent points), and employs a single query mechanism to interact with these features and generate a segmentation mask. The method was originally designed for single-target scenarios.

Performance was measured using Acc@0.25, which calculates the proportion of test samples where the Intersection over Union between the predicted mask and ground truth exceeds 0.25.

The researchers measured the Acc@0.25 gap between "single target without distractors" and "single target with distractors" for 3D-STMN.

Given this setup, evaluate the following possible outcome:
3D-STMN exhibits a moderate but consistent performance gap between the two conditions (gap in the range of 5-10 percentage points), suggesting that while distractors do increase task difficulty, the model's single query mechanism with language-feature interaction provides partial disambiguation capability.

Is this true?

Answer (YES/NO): NO